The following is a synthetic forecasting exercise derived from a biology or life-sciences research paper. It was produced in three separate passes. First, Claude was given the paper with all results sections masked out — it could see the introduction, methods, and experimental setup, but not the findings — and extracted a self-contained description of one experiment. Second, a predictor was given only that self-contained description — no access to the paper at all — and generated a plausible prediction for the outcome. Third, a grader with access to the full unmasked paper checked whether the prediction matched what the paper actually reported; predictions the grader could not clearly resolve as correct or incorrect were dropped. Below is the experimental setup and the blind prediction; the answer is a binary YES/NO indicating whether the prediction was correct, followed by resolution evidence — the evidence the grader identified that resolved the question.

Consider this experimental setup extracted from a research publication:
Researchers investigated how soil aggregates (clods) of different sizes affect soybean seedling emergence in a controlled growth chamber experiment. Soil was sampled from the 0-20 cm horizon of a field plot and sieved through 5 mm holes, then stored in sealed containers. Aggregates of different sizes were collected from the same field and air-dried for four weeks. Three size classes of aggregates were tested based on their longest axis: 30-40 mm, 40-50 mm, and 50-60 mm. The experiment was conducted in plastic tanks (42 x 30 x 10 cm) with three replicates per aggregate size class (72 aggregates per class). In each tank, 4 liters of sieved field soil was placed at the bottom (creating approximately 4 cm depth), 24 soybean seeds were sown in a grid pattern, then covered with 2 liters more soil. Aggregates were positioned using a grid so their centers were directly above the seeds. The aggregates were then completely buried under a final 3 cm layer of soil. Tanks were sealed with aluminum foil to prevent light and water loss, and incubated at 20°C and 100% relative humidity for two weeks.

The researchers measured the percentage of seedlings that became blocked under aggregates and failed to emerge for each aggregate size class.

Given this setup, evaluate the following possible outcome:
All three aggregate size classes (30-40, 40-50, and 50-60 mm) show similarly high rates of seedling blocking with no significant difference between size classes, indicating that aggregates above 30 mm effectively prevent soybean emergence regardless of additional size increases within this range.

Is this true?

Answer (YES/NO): NO